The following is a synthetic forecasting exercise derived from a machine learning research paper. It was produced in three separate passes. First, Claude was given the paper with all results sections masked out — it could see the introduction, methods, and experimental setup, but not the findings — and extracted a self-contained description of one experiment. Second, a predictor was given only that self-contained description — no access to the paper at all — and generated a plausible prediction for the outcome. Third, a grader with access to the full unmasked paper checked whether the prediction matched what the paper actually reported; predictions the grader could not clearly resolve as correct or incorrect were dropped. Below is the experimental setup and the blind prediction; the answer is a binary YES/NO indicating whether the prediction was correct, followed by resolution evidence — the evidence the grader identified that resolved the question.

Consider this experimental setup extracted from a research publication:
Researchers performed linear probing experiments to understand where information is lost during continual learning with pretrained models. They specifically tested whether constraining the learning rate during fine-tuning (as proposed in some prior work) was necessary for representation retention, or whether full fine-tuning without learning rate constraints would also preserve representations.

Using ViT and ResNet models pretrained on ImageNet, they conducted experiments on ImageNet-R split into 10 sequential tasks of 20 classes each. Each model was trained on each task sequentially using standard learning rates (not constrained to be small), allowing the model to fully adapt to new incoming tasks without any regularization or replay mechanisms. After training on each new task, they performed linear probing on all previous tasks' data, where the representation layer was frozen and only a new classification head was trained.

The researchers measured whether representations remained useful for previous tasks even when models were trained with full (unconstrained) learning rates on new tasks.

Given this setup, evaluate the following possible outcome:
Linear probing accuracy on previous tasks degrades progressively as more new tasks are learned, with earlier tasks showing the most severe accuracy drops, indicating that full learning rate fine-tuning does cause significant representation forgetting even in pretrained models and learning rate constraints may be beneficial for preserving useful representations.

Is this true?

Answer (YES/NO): NO